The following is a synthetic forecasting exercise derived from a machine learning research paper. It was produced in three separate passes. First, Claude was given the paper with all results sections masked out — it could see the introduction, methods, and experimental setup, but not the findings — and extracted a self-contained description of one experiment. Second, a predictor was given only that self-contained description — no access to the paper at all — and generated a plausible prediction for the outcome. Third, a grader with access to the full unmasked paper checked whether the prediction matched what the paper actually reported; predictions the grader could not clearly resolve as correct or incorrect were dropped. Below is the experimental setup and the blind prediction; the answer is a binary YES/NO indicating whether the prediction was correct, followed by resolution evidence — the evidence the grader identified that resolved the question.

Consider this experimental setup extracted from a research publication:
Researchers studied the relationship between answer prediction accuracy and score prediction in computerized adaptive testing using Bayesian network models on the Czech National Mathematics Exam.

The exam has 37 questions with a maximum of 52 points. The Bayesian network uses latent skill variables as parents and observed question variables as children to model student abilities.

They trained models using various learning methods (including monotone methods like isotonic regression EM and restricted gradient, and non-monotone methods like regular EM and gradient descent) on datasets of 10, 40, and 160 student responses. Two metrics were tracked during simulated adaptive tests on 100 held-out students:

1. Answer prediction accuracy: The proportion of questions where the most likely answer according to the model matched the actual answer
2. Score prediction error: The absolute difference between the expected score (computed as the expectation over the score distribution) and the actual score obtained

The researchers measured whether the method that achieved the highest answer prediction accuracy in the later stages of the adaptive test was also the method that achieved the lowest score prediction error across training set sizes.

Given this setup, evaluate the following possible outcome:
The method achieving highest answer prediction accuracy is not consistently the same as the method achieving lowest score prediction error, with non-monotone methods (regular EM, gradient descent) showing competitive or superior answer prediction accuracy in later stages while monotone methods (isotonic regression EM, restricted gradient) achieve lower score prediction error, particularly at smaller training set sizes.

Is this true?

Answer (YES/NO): YES